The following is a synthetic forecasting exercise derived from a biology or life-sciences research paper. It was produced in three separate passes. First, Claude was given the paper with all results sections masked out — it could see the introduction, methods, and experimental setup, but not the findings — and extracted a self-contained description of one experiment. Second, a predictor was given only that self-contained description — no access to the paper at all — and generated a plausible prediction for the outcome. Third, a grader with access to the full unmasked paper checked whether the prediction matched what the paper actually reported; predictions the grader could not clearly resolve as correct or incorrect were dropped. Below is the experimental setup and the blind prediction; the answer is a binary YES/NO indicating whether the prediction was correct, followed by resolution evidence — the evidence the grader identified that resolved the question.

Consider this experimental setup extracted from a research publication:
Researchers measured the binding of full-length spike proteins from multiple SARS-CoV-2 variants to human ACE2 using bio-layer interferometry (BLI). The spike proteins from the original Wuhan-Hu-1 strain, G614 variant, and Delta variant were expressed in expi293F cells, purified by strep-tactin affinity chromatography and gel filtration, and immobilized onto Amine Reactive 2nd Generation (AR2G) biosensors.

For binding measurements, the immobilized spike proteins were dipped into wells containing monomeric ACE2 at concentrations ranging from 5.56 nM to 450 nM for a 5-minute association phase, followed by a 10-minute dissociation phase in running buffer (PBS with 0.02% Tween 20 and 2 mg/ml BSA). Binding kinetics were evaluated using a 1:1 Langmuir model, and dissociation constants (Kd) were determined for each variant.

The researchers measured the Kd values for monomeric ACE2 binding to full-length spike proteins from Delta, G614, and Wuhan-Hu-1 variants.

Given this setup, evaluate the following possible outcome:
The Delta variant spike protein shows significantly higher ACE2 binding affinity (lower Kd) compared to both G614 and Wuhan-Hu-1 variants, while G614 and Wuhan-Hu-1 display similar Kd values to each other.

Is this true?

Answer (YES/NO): NO